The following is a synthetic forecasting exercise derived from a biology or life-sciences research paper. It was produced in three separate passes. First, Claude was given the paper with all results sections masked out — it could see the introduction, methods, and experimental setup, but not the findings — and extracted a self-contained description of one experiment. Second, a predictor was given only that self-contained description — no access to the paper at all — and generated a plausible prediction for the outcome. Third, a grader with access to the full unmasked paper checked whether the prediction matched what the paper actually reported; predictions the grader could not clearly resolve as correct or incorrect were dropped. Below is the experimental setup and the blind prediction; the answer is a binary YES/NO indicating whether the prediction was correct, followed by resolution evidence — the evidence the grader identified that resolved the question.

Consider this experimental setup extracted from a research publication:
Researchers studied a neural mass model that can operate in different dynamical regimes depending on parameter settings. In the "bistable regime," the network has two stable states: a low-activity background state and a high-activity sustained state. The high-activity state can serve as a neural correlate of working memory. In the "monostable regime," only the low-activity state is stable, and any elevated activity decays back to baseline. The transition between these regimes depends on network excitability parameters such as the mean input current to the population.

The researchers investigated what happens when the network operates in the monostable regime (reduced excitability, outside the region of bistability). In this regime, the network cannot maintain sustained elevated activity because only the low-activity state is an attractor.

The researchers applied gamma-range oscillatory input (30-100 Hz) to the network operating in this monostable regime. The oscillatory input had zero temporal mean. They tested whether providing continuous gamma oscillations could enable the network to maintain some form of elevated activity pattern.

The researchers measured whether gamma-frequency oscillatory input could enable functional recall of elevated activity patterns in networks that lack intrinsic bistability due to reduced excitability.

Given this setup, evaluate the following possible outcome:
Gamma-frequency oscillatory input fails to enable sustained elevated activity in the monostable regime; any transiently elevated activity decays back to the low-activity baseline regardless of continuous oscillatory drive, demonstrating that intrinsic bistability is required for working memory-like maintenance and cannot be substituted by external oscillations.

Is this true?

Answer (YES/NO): NO